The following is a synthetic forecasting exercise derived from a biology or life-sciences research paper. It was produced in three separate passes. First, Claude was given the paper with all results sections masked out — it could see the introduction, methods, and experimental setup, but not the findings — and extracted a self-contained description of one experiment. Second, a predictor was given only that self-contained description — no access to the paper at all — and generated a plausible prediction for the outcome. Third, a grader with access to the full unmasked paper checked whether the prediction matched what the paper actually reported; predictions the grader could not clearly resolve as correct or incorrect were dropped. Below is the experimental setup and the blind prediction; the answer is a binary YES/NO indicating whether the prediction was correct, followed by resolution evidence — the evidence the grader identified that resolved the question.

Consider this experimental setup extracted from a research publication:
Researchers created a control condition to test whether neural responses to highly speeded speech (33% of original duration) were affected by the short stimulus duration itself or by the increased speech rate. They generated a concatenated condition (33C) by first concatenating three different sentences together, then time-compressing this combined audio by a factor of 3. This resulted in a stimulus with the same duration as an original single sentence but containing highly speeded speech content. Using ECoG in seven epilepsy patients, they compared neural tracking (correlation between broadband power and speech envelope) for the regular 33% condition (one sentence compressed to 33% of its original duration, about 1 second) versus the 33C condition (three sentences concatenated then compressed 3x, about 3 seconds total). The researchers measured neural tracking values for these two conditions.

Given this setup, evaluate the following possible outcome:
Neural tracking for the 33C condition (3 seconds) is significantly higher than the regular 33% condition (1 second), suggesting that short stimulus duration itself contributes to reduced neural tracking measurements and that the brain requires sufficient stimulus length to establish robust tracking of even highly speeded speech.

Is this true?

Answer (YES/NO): NO